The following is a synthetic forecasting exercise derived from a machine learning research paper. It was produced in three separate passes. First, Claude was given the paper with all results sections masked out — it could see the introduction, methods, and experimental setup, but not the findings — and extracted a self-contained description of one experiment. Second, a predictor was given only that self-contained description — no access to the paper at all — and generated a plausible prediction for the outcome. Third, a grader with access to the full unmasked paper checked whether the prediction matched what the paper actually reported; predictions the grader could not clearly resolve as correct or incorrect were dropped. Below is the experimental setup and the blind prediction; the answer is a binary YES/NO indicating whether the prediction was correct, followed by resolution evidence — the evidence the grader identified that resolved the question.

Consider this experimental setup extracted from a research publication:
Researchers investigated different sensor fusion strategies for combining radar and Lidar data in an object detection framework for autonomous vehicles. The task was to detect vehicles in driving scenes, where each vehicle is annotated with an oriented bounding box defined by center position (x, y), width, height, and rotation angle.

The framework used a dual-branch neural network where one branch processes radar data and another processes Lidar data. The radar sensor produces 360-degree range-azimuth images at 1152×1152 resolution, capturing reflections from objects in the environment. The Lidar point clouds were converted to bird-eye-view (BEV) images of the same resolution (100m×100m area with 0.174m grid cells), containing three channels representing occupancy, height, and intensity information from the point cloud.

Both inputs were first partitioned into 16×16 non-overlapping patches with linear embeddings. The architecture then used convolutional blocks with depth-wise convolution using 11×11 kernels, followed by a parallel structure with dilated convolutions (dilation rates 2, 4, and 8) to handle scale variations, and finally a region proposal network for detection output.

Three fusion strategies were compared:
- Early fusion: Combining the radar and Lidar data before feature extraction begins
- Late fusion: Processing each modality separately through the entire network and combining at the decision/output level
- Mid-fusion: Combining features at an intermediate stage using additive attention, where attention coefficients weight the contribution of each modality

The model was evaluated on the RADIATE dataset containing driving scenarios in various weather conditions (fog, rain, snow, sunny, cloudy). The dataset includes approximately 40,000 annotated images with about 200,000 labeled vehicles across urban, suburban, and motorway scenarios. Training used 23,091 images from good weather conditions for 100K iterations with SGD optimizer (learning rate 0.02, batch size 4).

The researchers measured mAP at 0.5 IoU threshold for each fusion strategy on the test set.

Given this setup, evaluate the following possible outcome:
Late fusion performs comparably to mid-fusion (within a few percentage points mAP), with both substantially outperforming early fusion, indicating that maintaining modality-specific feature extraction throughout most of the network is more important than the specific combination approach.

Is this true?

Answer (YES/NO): NO